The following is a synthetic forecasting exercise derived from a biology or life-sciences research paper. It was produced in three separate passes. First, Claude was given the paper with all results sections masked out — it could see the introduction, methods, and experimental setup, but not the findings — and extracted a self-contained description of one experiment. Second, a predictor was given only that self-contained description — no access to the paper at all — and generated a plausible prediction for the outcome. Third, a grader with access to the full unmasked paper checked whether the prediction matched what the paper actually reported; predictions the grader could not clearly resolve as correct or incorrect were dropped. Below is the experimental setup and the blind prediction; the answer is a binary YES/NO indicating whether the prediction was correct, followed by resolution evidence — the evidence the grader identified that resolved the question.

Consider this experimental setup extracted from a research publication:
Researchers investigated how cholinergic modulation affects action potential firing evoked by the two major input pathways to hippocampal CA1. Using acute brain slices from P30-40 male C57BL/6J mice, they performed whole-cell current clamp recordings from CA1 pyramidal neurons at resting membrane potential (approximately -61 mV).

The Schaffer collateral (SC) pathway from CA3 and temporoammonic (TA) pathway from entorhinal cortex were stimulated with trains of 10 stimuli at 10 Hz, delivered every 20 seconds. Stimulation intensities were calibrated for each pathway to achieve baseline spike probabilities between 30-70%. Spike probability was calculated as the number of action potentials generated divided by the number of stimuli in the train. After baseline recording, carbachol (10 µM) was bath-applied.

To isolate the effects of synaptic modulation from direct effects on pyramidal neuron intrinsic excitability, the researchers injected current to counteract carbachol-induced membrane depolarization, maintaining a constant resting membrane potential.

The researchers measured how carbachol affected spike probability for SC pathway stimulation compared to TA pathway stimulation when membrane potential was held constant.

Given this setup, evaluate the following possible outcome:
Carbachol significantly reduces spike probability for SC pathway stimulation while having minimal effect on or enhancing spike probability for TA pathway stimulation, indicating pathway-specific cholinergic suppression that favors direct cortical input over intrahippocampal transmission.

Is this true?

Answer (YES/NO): YES